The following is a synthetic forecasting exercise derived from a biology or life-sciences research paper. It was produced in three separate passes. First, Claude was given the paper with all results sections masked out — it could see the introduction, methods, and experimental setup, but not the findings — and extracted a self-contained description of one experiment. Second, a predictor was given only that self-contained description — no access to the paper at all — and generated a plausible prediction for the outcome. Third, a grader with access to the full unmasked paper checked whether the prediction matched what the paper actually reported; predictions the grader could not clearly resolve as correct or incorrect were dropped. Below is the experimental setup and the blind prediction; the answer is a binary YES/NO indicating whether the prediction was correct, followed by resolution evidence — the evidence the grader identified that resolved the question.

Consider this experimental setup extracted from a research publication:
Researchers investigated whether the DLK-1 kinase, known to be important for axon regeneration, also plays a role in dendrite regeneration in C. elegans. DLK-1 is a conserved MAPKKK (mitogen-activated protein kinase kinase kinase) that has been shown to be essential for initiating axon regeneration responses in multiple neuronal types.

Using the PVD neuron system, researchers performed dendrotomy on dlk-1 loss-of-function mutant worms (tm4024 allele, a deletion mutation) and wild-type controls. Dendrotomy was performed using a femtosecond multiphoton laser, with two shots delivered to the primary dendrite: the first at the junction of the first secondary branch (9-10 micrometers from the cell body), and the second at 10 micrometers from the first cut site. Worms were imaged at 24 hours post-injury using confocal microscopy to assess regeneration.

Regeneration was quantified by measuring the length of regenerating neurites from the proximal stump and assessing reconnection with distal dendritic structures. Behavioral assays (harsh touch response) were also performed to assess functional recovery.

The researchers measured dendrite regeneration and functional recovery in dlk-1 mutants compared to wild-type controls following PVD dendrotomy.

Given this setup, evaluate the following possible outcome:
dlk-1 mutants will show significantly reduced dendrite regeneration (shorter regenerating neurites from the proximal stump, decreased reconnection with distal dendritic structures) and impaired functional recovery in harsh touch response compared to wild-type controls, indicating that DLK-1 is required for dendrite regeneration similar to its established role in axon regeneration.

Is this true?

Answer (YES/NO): NO